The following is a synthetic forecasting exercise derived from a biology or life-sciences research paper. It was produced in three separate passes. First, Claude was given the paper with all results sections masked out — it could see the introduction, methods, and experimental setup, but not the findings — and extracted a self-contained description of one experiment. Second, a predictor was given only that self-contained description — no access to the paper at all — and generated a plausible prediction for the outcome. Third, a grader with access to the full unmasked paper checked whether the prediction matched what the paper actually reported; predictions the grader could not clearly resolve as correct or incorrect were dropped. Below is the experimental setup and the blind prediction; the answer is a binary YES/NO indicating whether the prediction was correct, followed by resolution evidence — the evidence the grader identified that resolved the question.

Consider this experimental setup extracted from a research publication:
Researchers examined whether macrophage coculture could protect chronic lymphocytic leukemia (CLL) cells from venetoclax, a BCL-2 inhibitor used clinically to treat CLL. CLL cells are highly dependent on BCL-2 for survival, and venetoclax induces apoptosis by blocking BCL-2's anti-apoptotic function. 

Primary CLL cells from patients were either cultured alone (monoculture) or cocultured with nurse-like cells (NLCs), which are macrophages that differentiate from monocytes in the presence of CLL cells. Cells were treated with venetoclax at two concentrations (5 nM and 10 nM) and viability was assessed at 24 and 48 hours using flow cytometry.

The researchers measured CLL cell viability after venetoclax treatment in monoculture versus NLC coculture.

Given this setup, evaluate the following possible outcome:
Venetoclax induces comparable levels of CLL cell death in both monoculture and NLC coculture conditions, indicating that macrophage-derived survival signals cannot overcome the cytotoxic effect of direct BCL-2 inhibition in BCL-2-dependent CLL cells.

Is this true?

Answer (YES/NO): YES